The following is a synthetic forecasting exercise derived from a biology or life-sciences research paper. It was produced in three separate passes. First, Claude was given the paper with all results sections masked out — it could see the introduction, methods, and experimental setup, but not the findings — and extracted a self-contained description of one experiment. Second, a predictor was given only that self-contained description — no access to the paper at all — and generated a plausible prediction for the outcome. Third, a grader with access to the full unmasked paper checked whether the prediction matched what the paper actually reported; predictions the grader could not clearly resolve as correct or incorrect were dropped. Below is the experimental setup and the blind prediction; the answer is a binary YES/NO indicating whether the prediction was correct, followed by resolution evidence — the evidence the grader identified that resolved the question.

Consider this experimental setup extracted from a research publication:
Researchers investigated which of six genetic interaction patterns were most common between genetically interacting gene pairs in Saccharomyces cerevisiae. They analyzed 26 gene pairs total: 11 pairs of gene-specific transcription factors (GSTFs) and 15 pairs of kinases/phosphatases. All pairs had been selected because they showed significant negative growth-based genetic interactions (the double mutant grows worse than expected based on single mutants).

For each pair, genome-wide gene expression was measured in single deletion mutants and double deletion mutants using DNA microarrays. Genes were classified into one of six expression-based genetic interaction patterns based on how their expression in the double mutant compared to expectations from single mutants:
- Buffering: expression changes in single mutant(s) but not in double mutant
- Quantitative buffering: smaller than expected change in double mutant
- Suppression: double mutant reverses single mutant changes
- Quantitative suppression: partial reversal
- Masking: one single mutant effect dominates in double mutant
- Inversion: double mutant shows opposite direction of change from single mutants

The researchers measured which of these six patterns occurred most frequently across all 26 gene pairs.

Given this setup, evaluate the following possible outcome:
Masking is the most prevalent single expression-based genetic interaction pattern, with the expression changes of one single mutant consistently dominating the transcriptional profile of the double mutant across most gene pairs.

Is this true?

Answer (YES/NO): NO